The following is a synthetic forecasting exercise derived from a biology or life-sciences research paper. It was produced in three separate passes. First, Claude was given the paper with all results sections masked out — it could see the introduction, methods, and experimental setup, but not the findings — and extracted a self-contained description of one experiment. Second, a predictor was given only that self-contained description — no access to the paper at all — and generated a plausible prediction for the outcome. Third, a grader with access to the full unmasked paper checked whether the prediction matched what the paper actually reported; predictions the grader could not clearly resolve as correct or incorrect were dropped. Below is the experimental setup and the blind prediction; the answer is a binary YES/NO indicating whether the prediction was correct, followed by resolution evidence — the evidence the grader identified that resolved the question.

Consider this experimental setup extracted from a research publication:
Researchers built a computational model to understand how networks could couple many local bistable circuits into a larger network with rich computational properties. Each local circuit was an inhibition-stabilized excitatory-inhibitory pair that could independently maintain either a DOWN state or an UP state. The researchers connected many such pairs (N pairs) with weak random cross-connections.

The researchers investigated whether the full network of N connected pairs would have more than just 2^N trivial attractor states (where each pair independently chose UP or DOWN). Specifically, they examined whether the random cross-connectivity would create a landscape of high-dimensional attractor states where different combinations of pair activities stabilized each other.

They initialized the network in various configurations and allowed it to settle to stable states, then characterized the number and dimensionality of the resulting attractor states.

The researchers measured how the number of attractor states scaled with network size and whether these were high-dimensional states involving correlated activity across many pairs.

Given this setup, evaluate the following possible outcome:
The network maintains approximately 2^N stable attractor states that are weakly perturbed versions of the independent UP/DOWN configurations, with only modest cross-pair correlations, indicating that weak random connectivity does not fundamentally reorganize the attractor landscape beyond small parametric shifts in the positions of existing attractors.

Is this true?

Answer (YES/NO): YES